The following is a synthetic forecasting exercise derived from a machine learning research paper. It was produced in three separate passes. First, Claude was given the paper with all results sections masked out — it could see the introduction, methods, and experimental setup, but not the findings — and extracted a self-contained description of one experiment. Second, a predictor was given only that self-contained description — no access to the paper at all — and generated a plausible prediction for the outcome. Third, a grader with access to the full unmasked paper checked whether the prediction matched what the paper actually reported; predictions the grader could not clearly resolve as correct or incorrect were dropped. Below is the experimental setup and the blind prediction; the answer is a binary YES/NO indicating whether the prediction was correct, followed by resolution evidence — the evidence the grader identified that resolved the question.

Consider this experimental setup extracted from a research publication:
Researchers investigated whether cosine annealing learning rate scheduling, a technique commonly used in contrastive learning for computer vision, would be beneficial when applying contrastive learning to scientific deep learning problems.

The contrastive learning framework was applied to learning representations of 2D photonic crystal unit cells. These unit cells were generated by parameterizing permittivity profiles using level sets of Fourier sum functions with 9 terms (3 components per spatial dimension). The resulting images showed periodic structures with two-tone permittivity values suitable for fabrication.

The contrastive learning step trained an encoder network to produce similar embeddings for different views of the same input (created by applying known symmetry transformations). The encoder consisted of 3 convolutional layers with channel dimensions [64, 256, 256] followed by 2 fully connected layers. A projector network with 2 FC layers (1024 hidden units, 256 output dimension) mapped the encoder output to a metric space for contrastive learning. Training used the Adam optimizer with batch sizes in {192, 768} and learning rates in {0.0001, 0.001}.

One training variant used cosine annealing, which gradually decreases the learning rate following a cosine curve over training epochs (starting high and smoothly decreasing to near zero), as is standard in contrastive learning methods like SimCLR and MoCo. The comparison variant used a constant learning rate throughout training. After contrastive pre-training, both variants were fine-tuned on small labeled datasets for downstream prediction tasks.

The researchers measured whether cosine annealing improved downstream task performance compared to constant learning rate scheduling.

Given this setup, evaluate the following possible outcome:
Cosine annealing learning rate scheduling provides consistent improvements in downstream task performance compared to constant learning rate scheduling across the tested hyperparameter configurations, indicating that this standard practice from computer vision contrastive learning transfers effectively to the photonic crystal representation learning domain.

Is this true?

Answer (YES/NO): NO